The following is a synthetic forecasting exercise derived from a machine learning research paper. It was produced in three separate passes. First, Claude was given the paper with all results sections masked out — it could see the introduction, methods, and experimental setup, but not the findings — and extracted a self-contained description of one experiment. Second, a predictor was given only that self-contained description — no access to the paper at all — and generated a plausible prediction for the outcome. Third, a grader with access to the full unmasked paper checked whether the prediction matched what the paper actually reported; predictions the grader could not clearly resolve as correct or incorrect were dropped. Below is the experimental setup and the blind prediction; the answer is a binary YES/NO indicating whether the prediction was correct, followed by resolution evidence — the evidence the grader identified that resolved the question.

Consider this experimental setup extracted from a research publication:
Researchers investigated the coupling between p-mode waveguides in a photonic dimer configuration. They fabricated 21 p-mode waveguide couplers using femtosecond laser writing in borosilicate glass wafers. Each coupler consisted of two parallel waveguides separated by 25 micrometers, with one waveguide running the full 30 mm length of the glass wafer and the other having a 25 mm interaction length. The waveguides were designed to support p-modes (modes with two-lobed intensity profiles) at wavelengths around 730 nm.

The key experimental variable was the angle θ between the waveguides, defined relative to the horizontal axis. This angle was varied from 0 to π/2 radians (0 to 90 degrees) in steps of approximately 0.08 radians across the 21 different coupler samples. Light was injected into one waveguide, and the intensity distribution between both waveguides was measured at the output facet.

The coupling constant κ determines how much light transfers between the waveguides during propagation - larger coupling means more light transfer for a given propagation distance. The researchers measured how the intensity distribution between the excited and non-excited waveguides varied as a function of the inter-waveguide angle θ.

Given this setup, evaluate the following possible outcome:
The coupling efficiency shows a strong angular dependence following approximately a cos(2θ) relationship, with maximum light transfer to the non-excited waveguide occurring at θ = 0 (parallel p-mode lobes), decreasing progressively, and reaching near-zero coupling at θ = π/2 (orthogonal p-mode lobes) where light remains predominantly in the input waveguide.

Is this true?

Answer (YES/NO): NO